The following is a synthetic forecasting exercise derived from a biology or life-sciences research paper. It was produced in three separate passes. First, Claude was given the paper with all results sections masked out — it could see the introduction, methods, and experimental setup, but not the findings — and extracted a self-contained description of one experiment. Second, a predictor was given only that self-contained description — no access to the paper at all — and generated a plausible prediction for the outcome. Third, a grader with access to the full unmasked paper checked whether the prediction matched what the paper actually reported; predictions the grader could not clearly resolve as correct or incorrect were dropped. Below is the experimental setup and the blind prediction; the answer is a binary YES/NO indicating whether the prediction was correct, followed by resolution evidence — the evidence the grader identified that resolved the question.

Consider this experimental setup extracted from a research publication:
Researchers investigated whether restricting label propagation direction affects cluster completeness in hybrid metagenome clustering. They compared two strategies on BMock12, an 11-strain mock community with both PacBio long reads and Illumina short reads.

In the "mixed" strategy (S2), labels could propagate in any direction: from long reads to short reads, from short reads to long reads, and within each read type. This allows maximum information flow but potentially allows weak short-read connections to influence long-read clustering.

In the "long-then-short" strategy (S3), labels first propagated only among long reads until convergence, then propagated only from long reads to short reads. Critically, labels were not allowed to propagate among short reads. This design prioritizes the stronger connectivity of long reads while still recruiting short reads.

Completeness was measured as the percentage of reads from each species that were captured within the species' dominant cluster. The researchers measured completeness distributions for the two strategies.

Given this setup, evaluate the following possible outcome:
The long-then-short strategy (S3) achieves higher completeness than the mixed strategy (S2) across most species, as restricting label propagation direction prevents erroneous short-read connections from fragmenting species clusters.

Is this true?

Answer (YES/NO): YES